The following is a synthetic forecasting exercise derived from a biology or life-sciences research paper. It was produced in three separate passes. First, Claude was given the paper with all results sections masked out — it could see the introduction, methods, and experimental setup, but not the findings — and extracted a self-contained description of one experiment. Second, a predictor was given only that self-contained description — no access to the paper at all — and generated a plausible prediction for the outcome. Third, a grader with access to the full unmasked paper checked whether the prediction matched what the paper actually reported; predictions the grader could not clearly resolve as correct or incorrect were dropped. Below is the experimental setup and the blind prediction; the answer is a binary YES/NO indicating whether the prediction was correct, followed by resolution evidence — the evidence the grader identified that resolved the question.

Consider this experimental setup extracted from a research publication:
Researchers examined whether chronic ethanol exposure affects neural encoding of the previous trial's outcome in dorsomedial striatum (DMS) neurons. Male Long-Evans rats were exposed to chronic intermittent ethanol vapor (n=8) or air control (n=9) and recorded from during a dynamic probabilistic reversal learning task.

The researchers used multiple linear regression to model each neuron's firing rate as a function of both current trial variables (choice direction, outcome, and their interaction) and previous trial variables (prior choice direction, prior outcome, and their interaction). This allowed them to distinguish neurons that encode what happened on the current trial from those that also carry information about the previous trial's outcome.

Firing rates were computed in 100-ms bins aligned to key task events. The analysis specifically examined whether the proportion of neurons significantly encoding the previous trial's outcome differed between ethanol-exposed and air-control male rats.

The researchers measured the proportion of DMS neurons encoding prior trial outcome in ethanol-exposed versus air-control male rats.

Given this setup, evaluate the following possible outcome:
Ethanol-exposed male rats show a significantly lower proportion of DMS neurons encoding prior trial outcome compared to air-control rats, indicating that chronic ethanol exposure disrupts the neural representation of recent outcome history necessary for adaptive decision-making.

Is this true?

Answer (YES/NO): NO